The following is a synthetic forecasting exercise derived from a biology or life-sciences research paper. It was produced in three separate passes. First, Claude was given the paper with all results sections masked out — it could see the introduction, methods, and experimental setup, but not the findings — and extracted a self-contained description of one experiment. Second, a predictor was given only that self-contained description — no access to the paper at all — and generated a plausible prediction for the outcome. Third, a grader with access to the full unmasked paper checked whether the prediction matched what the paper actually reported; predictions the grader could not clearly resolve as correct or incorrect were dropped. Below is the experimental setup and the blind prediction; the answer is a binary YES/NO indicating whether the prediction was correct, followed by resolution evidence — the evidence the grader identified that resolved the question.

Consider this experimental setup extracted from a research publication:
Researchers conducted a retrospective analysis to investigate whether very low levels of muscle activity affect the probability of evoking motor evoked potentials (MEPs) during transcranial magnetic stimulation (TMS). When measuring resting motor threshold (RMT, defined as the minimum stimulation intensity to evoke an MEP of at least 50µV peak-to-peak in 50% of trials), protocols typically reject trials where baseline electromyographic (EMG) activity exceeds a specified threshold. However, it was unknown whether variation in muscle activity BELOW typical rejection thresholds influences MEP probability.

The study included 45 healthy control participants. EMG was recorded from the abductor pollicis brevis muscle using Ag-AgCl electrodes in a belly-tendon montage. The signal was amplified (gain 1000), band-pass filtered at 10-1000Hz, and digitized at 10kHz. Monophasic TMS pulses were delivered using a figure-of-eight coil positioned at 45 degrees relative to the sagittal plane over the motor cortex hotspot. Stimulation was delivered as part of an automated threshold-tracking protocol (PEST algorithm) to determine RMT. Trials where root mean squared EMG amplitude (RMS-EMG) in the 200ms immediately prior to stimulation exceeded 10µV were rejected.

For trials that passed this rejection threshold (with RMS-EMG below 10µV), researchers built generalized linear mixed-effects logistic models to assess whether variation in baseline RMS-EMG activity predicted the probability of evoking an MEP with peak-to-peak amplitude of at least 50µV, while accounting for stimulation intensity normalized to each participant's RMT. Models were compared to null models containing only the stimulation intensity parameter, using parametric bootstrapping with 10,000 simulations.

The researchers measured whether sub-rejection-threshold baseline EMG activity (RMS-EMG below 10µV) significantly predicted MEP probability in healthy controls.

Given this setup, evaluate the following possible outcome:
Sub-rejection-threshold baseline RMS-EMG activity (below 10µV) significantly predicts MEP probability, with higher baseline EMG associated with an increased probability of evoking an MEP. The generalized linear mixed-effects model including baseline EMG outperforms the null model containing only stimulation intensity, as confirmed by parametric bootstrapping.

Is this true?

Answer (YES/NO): YES